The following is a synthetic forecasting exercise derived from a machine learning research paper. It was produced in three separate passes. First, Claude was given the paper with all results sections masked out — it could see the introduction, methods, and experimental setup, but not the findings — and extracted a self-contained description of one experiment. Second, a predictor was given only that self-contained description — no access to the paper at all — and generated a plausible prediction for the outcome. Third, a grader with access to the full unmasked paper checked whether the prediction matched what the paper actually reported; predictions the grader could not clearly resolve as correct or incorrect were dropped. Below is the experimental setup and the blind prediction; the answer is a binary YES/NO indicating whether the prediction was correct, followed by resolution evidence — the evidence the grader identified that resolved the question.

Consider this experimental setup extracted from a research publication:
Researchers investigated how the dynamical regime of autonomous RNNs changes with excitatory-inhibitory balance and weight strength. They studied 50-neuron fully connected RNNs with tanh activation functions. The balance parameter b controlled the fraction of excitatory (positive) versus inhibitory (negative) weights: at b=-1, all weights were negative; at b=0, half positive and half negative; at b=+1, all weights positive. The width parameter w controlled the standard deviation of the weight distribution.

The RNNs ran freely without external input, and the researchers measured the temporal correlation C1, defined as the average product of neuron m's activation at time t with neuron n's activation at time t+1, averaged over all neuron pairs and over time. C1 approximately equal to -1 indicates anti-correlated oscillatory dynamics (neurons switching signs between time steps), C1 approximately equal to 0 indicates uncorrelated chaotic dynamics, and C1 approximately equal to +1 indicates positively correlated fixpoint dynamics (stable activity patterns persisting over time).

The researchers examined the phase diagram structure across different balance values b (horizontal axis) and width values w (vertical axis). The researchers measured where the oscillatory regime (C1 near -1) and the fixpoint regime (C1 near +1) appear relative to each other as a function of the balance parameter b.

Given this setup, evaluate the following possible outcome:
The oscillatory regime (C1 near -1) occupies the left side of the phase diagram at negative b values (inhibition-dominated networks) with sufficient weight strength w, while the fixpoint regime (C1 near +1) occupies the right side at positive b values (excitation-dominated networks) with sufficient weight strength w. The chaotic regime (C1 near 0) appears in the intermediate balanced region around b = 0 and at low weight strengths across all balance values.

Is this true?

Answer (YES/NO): NO